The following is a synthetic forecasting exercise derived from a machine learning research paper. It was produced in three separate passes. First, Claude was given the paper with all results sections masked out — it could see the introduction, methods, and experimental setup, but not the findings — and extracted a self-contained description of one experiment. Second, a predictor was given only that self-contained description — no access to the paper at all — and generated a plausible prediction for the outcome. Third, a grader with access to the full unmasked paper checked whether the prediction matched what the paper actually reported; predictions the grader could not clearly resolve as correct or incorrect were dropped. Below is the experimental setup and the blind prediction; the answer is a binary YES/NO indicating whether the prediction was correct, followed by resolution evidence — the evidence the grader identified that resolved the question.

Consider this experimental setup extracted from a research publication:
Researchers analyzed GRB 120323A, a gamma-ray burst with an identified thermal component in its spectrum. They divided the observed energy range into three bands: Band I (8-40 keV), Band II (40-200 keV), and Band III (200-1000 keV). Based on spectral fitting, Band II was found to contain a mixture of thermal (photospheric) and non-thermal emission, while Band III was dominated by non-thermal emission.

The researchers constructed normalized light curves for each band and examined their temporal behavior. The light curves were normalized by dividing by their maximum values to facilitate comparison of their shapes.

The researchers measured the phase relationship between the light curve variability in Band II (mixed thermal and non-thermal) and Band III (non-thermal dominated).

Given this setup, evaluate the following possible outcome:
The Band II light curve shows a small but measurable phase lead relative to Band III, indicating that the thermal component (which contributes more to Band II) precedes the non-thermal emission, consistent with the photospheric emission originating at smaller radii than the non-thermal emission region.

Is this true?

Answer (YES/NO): NO